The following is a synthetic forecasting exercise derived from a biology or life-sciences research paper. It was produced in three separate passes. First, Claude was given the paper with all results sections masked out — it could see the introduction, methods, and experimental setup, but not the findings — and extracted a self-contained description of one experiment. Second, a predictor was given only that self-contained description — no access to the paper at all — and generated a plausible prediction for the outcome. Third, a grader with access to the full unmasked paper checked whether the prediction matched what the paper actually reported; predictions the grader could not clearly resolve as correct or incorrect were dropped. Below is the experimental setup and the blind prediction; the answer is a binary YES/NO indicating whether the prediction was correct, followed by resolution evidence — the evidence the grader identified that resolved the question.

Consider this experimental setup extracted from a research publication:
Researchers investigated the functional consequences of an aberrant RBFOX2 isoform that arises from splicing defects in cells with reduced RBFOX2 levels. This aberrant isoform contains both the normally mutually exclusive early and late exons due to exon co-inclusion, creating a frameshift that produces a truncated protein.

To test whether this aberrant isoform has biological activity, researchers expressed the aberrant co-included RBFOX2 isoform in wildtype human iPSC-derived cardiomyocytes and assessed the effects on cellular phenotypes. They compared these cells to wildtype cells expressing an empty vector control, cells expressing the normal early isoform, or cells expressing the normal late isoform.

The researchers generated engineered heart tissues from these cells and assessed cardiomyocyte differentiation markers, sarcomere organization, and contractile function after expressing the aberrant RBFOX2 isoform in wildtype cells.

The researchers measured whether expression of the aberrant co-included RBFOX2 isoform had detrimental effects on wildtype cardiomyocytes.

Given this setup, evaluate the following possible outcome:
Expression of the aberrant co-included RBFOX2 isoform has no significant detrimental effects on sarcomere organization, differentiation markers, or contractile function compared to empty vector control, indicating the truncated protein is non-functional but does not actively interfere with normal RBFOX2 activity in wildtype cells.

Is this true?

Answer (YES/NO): NO